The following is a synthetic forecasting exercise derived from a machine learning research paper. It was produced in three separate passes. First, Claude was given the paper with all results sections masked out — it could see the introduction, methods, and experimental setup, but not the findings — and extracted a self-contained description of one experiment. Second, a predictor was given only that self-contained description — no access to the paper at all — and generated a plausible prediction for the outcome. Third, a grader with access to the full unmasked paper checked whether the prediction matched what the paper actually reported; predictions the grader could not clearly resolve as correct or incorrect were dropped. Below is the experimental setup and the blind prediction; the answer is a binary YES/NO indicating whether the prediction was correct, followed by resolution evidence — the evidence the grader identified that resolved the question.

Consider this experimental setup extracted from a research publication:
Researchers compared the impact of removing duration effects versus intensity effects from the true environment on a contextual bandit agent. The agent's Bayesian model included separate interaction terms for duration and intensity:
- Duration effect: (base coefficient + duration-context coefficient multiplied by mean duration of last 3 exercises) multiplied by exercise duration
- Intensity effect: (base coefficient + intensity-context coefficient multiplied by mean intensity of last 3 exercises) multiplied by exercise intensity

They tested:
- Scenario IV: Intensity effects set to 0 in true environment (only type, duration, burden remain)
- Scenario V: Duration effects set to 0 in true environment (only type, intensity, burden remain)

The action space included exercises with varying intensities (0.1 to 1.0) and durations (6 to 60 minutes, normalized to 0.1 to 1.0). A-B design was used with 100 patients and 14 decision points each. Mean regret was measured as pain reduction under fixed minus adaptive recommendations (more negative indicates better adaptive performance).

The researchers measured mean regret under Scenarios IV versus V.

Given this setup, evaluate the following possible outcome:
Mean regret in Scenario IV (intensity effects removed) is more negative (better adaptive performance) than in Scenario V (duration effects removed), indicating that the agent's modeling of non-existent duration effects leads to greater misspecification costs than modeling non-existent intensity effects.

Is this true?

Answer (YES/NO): NO